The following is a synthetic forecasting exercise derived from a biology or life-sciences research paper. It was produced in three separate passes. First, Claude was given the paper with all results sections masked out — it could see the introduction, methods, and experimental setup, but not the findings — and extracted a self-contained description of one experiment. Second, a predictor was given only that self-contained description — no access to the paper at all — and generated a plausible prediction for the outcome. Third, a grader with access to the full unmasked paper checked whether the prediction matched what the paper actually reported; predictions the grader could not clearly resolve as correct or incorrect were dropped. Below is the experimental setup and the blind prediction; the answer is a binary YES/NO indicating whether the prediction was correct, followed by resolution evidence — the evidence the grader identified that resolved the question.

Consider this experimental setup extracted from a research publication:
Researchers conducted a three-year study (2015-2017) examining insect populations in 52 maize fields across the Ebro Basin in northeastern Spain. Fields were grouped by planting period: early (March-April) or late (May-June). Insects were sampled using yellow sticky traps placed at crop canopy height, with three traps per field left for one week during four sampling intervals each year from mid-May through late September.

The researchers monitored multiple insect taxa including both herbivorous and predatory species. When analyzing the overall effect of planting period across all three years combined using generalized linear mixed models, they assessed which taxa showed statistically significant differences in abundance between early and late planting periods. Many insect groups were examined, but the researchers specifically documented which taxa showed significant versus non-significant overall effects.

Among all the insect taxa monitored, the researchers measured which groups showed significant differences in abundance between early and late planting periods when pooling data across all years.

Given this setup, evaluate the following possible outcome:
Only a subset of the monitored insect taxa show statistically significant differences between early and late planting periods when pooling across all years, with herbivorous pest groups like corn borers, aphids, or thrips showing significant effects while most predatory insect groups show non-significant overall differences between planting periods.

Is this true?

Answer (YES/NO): NO